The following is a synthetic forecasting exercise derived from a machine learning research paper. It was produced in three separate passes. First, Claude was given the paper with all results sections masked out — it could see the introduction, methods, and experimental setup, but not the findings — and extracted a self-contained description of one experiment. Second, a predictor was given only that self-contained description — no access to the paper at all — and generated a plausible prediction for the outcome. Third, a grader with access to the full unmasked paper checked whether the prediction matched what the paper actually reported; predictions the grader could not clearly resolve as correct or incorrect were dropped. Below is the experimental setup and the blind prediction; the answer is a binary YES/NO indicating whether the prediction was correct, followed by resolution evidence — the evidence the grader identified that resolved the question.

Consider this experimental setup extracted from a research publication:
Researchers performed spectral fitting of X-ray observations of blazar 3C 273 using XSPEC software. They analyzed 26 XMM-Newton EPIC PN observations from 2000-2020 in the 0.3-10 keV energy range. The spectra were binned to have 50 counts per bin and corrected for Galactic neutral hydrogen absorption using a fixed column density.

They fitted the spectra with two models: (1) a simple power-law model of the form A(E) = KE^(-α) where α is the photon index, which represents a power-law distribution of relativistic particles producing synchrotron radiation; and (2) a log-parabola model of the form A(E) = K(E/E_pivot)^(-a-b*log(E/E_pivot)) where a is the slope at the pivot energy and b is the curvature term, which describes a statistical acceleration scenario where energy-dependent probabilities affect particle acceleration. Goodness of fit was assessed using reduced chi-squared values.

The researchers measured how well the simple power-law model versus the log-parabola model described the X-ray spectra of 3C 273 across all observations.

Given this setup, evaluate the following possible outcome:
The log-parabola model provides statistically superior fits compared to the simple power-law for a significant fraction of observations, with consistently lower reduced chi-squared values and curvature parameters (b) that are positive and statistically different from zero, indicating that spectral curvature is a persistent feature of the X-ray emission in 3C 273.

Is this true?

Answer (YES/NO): NO